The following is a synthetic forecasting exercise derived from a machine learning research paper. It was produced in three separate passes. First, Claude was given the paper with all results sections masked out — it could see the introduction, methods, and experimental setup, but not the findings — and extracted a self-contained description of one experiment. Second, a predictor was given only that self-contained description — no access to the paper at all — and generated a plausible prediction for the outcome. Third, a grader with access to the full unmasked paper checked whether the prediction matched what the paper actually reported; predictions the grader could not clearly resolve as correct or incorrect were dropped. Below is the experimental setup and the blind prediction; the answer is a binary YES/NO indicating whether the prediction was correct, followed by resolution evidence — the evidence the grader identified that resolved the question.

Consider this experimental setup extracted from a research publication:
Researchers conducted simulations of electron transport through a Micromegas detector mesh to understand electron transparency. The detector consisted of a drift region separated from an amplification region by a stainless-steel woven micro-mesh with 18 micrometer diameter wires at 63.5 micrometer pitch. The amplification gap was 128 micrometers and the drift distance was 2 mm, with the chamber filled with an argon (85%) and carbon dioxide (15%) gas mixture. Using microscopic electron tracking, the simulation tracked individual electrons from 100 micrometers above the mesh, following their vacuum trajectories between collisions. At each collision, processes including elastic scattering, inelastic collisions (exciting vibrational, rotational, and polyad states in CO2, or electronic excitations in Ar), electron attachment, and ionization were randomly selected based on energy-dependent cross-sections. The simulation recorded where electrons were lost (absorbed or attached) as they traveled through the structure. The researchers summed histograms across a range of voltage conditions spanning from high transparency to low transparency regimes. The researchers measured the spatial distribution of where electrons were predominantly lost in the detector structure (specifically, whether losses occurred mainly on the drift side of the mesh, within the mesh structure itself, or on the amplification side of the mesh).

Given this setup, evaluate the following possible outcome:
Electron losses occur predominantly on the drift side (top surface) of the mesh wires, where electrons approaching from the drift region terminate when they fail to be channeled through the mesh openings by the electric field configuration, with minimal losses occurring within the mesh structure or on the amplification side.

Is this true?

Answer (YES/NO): YES